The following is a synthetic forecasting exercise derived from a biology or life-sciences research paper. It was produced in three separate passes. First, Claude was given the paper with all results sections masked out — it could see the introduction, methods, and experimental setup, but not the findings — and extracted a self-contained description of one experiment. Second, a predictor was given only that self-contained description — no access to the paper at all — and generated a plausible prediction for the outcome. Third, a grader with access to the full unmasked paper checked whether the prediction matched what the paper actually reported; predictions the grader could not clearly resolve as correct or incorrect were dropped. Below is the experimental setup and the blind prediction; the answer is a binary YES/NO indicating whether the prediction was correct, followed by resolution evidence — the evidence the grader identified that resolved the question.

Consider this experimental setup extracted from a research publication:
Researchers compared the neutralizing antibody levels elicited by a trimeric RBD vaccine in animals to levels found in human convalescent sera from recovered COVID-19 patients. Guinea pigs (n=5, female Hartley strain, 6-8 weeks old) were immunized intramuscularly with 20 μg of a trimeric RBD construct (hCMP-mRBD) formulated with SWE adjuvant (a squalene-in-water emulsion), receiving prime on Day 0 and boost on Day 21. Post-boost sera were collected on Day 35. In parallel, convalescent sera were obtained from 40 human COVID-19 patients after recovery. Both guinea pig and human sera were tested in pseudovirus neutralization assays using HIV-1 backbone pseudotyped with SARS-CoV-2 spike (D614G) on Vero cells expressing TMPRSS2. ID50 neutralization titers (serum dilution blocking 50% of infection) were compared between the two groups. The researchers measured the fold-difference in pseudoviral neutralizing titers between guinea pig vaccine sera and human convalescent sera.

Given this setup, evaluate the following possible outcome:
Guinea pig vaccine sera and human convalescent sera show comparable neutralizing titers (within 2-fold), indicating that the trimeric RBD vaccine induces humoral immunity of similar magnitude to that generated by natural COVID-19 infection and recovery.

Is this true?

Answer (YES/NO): NO